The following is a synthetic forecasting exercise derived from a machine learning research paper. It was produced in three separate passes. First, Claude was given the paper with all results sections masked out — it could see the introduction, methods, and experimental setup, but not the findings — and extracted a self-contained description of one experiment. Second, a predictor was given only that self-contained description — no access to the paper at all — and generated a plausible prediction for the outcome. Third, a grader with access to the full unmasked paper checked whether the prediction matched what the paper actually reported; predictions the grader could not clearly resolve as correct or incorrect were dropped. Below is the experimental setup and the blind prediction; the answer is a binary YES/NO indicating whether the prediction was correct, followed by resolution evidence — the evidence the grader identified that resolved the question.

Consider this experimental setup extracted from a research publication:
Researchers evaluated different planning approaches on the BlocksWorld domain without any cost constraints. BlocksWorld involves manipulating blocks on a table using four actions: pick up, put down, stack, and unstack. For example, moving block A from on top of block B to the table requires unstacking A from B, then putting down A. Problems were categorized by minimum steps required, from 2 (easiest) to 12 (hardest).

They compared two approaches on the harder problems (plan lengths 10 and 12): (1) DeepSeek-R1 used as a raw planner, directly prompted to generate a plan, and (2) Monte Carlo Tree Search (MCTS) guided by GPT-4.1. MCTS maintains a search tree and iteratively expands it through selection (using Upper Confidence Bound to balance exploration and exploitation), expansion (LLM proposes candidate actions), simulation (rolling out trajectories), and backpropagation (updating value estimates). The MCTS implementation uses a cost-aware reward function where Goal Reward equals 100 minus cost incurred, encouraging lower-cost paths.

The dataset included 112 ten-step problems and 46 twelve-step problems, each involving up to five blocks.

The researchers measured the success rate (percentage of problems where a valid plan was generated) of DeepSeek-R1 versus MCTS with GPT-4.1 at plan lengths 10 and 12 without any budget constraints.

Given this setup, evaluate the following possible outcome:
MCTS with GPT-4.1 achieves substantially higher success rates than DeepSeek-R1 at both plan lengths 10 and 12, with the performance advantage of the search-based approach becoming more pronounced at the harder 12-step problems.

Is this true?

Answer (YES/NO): NO